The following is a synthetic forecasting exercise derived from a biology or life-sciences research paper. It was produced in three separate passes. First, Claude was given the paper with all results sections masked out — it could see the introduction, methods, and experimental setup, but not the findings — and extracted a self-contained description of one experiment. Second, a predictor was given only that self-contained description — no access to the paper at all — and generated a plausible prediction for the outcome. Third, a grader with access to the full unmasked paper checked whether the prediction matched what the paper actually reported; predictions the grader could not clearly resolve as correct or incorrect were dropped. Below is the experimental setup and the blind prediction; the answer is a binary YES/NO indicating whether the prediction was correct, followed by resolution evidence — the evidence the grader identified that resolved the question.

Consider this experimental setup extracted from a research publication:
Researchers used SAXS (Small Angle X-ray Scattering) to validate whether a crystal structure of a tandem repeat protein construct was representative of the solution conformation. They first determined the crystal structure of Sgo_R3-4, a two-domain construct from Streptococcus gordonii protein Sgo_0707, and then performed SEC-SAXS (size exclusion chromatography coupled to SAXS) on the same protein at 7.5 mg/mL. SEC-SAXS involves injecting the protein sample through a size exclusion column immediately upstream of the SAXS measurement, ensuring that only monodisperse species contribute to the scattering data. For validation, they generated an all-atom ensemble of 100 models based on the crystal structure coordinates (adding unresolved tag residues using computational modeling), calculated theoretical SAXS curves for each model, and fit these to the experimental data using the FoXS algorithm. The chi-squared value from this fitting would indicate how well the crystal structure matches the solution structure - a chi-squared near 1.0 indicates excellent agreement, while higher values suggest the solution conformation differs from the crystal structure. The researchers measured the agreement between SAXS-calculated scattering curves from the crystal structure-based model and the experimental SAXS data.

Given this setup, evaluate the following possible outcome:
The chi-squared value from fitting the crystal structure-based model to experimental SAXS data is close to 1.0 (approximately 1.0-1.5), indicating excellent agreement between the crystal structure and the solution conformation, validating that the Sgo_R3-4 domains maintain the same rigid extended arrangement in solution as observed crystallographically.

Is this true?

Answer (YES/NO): YES